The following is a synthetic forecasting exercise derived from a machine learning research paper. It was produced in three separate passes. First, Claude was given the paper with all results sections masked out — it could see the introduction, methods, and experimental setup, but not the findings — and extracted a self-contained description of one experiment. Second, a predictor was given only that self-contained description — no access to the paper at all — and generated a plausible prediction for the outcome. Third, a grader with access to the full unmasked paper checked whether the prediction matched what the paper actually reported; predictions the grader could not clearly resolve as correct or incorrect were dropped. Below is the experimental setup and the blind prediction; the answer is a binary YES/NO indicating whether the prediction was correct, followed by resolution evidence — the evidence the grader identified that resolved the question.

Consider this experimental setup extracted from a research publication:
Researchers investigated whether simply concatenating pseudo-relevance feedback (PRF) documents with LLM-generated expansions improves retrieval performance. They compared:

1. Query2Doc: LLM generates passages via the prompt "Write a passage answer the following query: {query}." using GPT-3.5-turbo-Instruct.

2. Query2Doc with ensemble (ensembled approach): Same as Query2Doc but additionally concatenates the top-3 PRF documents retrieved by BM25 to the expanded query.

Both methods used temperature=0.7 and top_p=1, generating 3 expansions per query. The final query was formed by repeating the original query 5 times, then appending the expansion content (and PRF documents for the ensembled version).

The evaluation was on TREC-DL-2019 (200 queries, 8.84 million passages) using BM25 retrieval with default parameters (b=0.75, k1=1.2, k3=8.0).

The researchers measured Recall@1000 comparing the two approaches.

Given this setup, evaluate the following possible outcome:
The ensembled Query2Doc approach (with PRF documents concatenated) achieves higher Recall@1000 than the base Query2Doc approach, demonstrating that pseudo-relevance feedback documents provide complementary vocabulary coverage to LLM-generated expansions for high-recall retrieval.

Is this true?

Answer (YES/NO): YES